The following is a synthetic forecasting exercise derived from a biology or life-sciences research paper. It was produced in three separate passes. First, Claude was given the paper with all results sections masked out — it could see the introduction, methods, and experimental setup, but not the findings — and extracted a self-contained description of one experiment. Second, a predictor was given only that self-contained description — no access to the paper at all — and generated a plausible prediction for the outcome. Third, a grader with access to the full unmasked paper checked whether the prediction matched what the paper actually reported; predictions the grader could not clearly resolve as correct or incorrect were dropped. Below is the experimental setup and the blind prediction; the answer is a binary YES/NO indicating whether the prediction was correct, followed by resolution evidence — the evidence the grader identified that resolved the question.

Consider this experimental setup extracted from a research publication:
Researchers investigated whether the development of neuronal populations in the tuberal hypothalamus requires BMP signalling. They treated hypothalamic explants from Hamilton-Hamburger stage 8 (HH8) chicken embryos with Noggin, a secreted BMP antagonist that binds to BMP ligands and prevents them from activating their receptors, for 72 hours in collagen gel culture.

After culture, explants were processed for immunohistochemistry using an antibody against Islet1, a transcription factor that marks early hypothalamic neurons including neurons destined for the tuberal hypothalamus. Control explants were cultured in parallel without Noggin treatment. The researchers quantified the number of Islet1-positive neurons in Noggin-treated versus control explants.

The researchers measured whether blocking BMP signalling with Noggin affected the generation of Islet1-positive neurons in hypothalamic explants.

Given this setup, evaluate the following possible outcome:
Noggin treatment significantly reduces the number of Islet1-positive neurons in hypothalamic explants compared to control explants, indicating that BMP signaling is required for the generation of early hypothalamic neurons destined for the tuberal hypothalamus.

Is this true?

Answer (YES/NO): YES